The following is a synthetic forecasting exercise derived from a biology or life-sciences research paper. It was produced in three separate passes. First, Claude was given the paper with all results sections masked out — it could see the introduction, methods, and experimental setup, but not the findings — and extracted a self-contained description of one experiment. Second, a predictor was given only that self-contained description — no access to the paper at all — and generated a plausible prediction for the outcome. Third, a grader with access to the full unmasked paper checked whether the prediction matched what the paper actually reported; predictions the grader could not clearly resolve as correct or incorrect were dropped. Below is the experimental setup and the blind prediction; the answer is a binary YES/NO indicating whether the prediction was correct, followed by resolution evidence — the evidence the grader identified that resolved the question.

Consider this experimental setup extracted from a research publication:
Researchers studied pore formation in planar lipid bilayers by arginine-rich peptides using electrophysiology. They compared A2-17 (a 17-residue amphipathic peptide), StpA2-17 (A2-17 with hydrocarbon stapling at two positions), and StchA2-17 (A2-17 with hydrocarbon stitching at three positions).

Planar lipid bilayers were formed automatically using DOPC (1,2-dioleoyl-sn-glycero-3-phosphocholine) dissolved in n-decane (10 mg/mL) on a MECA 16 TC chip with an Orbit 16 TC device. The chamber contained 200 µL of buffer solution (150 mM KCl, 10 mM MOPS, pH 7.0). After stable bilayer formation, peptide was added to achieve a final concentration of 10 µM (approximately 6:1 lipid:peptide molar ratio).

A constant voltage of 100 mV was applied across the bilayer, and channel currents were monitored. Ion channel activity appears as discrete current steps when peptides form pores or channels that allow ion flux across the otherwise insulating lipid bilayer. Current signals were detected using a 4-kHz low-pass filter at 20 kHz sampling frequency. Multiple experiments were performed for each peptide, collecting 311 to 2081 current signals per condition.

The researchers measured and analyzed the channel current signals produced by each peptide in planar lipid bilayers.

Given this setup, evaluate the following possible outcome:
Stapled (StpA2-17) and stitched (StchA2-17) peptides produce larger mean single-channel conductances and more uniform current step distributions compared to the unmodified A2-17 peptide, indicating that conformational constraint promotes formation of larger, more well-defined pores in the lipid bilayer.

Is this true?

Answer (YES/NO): NO